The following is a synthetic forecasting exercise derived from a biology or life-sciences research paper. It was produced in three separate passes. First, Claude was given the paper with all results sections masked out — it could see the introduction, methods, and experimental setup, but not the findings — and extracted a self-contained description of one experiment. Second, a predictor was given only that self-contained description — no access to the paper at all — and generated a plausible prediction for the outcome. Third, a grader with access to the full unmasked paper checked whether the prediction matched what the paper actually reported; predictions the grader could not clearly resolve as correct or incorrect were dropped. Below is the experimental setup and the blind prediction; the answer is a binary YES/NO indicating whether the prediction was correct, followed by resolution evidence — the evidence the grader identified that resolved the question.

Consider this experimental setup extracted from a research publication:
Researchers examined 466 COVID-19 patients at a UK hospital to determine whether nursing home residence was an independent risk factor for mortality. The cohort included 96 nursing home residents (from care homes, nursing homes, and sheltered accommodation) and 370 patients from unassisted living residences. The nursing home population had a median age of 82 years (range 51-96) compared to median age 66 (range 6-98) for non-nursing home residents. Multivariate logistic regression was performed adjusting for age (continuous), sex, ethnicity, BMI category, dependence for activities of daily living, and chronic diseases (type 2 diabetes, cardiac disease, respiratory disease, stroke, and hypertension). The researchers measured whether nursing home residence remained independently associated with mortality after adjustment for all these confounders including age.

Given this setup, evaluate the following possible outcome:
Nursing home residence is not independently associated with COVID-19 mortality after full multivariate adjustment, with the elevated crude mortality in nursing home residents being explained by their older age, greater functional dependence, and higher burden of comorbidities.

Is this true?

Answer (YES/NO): NO